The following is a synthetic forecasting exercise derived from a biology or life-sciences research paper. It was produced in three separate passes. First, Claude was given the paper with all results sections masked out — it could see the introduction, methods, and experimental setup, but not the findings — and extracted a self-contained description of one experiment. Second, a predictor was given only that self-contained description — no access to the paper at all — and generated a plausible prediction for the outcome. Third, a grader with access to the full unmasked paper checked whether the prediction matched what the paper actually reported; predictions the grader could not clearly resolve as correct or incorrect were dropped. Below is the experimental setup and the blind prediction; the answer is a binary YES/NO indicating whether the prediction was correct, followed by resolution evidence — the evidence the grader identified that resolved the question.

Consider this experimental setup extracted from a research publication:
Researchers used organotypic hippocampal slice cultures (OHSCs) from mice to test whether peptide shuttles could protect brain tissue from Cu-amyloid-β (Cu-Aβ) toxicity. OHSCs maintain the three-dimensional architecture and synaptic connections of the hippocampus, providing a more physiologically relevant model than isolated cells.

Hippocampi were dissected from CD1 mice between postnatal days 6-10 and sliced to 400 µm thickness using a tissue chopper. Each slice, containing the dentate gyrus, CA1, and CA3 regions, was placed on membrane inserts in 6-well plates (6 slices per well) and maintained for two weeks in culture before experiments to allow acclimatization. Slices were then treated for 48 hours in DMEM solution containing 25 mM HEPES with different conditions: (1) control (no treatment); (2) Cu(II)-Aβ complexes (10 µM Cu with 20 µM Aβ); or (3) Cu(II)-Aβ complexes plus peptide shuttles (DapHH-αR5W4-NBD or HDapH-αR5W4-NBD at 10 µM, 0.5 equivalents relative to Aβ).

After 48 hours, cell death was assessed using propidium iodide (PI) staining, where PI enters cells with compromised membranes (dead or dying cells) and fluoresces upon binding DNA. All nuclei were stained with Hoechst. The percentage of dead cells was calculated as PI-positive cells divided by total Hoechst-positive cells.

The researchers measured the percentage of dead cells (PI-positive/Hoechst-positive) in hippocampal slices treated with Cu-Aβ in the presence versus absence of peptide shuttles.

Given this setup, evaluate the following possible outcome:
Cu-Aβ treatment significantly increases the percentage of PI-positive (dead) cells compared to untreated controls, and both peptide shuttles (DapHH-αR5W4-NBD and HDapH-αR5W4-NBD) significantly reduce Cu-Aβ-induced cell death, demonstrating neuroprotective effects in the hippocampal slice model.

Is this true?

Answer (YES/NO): YES